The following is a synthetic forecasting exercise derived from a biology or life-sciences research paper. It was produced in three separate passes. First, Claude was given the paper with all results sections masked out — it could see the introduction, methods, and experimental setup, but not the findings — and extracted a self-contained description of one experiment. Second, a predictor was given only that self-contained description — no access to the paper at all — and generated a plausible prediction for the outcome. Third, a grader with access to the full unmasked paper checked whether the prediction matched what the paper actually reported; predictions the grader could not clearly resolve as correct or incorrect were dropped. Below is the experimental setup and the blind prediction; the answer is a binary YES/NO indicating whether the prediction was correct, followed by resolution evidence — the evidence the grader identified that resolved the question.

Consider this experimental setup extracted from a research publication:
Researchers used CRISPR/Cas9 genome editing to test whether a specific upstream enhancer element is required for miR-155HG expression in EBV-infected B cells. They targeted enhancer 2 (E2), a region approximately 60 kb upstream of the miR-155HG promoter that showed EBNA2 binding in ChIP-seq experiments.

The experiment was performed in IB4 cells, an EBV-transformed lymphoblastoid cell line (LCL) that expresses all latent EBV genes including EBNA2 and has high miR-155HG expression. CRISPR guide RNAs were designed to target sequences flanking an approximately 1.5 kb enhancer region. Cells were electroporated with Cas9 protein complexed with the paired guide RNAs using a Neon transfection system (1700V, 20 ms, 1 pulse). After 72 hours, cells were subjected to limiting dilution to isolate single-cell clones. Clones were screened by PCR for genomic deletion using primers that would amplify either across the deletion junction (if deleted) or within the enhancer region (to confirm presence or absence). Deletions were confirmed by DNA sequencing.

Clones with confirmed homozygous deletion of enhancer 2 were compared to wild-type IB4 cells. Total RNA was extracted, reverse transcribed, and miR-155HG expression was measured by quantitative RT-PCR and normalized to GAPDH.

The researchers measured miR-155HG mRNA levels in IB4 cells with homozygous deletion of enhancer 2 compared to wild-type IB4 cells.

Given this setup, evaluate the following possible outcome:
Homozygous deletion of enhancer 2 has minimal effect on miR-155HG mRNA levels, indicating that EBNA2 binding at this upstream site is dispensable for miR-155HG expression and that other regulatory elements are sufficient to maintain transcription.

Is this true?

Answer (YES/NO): NO